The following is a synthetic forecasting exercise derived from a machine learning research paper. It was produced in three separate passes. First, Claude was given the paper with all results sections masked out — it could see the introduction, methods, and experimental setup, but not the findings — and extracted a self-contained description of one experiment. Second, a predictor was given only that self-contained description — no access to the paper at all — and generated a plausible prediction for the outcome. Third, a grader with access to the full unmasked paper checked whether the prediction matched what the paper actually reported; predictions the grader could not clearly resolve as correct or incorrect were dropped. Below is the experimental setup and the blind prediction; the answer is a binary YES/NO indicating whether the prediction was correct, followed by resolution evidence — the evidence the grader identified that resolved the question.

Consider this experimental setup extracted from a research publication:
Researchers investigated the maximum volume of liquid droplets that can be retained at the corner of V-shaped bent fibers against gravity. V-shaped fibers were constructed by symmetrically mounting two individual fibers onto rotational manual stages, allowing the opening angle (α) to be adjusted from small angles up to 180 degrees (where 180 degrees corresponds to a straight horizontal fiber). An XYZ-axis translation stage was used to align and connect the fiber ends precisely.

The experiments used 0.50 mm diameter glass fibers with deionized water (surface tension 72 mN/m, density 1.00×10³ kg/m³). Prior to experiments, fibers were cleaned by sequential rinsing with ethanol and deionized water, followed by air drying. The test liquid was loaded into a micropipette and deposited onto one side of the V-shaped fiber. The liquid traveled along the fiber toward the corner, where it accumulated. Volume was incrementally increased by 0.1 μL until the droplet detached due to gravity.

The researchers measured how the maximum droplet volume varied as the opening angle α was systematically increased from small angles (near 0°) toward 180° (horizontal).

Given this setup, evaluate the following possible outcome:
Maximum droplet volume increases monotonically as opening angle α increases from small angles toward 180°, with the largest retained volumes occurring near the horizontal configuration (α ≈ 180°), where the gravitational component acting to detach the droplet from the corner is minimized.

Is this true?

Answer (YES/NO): NO